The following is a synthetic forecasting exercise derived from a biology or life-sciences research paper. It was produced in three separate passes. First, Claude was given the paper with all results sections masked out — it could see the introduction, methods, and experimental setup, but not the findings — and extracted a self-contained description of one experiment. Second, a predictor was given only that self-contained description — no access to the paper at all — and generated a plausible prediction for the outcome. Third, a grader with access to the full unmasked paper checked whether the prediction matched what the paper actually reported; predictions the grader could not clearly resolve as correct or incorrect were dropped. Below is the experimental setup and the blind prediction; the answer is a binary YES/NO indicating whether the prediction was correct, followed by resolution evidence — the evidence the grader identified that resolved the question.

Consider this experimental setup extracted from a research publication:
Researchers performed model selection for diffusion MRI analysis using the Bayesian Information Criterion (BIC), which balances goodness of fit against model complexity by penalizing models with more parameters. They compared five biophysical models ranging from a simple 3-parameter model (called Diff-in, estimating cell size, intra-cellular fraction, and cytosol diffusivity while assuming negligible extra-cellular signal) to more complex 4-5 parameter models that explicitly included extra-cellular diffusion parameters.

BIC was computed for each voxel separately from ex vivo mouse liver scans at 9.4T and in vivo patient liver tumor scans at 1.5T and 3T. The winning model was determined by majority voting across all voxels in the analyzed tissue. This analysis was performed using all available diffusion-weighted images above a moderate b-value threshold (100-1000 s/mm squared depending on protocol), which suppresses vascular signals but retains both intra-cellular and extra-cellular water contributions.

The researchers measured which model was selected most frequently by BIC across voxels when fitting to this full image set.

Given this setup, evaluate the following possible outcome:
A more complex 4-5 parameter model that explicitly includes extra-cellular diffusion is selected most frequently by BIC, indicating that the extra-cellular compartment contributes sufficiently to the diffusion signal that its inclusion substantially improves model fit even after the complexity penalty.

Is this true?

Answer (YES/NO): YES